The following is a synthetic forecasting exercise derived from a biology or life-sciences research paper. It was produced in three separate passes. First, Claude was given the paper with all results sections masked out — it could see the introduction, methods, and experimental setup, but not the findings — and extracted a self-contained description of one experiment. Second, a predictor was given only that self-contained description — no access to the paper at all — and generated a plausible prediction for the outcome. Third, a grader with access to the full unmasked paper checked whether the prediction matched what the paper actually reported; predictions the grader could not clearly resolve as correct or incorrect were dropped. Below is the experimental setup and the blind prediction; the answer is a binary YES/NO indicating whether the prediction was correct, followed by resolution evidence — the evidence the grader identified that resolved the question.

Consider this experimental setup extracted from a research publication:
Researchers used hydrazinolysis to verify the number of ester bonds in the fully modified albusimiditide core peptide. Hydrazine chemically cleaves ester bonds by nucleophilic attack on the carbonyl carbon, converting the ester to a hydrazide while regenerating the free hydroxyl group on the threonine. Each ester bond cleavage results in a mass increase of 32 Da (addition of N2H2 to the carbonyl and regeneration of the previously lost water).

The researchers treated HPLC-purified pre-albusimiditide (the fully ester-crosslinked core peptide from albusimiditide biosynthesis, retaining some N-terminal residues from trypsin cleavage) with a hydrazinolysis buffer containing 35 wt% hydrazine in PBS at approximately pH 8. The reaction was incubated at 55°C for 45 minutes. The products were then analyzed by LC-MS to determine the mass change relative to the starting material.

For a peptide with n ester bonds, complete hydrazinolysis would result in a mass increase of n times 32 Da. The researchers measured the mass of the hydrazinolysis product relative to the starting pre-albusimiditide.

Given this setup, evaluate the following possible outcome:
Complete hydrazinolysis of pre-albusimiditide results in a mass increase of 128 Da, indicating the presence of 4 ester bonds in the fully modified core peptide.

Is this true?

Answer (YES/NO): YES